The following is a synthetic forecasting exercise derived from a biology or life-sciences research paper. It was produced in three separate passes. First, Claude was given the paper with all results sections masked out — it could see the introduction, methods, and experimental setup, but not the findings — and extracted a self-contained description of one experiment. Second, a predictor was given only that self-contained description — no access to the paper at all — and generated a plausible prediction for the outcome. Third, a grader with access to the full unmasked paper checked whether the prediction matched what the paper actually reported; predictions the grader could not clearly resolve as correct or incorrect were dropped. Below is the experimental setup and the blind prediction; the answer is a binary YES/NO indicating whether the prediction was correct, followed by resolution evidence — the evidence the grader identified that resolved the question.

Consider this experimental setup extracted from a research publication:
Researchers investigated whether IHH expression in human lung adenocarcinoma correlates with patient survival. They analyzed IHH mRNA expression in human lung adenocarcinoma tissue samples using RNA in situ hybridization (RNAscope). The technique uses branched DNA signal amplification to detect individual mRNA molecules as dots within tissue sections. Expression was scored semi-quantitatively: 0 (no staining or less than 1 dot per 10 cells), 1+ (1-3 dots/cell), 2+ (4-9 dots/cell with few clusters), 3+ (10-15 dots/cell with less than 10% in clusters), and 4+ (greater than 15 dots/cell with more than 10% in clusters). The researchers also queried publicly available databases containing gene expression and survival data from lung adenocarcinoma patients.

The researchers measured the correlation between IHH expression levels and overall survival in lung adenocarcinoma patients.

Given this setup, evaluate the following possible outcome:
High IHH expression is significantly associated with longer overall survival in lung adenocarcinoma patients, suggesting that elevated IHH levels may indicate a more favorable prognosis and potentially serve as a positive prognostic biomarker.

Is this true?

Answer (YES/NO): YES